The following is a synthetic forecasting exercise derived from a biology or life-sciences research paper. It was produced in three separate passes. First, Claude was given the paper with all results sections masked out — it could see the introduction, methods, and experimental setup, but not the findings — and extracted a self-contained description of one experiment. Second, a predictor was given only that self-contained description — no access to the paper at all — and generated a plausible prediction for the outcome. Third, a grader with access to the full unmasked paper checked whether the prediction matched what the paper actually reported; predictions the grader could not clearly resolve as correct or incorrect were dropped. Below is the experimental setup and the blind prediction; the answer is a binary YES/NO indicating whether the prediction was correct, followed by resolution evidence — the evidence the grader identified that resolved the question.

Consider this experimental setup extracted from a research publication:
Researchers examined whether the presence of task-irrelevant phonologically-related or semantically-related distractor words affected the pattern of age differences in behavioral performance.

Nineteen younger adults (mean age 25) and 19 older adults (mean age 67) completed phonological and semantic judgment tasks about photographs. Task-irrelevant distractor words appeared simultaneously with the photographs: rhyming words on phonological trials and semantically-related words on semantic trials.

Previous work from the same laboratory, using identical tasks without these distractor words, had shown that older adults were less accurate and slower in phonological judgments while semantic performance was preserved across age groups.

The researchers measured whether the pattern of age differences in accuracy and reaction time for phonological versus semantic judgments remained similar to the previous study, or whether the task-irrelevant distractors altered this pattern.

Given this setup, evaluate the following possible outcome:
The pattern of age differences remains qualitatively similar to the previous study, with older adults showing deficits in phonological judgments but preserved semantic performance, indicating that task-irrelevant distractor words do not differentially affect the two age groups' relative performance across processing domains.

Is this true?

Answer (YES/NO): NO